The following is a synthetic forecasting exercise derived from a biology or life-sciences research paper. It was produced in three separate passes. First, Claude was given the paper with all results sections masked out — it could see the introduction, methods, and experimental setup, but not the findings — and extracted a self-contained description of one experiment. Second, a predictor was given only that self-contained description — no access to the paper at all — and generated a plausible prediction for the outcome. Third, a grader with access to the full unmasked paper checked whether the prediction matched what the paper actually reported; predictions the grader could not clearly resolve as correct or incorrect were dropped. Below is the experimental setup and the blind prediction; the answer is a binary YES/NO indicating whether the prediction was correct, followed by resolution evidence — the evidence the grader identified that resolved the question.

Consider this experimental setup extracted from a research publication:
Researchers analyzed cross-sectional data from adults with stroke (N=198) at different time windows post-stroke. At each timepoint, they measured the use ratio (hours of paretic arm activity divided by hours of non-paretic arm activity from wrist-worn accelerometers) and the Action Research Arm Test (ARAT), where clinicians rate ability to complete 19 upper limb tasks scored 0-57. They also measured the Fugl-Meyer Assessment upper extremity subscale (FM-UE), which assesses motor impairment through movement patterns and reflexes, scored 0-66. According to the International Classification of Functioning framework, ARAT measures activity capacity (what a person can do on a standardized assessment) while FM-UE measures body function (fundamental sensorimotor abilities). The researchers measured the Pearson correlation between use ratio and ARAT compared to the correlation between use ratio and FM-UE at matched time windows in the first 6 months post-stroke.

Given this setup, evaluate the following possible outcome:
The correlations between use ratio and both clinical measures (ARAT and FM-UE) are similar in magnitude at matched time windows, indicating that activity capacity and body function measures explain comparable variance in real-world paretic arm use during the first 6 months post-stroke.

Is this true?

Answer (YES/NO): YES